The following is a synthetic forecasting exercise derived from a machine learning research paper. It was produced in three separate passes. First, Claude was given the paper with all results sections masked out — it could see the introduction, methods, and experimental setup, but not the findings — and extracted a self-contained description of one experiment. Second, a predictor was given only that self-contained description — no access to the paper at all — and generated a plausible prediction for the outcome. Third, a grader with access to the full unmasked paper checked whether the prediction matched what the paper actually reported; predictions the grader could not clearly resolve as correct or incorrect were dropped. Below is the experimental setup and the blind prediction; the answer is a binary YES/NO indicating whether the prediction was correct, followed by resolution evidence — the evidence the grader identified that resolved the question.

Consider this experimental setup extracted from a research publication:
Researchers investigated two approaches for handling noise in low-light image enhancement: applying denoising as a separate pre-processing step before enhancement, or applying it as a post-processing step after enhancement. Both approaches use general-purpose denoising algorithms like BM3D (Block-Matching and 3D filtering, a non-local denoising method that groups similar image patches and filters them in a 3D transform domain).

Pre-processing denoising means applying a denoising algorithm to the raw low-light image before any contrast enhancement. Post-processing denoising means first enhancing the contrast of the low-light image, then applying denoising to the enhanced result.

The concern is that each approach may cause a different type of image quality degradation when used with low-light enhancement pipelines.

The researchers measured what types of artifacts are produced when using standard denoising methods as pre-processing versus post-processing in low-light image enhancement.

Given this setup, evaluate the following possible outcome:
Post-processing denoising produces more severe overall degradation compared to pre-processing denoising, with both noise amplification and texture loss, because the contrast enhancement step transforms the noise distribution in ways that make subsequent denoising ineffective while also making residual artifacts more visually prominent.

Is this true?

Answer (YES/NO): NO